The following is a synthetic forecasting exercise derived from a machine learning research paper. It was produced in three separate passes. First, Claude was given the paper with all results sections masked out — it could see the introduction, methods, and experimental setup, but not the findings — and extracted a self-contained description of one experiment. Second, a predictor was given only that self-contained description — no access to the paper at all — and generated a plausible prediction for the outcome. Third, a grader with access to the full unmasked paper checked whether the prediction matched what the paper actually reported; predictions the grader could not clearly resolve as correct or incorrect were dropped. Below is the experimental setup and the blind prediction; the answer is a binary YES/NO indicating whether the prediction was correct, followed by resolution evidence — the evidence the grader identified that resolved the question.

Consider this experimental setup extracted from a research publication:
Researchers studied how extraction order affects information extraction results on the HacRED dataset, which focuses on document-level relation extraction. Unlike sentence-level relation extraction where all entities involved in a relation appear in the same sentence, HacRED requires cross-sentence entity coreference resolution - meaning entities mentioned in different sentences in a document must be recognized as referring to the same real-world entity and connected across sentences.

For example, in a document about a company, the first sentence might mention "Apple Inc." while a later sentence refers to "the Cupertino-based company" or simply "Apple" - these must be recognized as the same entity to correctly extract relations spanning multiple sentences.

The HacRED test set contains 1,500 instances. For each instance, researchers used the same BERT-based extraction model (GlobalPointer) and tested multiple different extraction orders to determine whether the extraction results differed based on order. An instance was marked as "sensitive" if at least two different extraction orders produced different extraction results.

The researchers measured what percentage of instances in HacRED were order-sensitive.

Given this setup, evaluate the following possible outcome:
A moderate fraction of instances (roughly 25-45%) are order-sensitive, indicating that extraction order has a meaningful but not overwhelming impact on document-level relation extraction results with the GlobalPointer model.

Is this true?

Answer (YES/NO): NO